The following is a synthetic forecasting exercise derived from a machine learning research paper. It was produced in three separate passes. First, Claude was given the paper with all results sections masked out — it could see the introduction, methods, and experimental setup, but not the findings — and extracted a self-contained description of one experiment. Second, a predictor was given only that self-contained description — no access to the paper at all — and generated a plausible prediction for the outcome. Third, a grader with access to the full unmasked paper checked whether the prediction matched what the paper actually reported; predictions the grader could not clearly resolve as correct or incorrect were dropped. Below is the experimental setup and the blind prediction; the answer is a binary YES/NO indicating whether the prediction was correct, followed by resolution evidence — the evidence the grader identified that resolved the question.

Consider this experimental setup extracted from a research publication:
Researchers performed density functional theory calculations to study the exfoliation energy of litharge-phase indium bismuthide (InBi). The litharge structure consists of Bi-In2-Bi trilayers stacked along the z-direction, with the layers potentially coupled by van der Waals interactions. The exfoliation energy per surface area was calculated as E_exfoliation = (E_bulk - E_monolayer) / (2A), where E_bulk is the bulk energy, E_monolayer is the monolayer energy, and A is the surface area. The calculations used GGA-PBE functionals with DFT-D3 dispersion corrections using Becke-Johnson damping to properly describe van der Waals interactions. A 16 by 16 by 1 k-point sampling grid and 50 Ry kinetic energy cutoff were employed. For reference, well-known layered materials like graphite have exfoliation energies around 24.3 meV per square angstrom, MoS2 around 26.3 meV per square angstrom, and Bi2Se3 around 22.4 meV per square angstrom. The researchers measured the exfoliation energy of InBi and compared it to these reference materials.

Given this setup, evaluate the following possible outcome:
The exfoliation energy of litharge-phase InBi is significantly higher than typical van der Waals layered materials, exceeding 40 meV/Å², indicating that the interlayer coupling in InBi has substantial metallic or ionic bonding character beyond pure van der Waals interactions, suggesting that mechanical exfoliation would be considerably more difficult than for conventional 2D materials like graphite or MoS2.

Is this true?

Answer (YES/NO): NO